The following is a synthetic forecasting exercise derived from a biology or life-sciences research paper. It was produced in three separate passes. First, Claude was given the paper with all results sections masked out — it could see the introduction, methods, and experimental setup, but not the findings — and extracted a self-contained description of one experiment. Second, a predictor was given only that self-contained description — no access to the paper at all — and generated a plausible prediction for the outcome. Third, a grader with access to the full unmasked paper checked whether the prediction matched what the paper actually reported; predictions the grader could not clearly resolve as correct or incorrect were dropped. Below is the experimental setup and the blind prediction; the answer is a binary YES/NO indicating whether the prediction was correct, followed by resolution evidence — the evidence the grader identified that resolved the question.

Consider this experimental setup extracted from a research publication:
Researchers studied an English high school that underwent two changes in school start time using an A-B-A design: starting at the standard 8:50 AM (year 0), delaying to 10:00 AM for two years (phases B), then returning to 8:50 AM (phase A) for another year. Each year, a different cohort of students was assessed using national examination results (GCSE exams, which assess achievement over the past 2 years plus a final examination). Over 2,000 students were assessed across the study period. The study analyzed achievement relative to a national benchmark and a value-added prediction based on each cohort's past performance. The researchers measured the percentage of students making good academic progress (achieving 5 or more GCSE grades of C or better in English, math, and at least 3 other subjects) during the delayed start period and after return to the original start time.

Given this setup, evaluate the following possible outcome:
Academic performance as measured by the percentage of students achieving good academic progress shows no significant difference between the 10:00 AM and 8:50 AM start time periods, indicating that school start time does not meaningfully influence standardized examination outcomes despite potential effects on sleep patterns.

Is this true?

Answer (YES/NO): NO